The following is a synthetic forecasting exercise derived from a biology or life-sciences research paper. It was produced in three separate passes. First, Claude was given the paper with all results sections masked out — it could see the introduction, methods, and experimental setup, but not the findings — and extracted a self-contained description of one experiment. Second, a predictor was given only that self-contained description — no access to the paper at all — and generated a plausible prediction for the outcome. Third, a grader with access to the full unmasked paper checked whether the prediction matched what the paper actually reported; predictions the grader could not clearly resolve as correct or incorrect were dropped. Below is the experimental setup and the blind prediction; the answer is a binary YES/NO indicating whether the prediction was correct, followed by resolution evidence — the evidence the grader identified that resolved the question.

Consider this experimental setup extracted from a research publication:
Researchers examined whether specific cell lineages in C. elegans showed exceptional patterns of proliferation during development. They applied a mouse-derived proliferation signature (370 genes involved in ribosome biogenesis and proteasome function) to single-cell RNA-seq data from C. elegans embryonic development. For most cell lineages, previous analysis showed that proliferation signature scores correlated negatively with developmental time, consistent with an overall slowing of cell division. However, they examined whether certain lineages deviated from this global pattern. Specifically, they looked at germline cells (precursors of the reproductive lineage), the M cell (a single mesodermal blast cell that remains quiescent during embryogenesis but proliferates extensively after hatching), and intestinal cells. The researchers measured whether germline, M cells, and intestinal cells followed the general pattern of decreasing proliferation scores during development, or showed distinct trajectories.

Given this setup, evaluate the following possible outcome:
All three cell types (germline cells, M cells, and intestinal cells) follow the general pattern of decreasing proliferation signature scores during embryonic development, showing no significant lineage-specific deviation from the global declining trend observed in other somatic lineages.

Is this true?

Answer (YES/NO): NO